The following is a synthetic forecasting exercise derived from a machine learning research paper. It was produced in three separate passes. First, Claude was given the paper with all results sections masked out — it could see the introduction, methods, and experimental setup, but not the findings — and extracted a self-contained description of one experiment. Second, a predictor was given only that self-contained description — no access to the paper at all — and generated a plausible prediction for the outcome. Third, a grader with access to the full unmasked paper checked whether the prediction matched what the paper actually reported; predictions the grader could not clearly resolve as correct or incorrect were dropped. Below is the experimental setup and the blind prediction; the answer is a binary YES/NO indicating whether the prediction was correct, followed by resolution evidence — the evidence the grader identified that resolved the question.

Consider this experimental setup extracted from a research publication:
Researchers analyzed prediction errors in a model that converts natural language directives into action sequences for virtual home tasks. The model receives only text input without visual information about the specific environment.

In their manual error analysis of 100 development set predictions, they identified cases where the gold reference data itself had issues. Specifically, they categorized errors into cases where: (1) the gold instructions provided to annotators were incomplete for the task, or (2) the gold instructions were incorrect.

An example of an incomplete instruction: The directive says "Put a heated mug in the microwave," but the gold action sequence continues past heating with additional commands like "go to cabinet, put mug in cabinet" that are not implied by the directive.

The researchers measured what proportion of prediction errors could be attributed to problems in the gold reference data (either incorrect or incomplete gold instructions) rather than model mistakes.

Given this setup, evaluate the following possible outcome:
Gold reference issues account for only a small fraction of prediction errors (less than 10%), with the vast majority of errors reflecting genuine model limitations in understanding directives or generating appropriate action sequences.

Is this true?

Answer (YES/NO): NO